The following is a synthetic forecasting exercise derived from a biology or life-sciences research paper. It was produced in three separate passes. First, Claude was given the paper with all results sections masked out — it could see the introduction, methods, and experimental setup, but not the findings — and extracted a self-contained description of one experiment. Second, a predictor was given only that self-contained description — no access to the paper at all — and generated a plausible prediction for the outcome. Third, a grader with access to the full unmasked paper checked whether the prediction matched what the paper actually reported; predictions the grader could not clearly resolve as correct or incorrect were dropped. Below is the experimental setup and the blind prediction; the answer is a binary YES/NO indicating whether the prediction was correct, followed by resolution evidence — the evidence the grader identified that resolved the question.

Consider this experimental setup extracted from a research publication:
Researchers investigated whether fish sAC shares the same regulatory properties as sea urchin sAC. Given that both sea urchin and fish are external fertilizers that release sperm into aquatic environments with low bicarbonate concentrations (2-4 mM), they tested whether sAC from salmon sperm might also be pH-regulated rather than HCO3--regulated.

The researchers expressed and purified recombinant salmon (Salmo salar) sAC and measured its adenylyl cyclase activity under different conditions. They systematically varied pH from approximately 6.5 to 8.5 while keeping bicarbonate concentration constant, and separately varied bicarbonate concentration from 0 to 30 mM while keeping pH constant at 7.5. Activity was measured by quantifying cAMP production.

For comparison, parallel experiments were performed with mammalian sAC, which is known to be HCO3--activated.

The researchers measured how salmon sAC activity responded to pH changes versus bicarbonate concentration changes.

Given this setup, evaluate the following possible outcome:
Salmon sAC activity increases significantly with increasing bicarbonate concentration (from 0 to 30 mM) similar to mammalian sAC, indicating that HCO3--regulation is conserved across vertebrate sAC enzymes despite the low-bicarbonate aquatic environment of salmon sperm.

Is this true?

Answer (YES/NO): NO